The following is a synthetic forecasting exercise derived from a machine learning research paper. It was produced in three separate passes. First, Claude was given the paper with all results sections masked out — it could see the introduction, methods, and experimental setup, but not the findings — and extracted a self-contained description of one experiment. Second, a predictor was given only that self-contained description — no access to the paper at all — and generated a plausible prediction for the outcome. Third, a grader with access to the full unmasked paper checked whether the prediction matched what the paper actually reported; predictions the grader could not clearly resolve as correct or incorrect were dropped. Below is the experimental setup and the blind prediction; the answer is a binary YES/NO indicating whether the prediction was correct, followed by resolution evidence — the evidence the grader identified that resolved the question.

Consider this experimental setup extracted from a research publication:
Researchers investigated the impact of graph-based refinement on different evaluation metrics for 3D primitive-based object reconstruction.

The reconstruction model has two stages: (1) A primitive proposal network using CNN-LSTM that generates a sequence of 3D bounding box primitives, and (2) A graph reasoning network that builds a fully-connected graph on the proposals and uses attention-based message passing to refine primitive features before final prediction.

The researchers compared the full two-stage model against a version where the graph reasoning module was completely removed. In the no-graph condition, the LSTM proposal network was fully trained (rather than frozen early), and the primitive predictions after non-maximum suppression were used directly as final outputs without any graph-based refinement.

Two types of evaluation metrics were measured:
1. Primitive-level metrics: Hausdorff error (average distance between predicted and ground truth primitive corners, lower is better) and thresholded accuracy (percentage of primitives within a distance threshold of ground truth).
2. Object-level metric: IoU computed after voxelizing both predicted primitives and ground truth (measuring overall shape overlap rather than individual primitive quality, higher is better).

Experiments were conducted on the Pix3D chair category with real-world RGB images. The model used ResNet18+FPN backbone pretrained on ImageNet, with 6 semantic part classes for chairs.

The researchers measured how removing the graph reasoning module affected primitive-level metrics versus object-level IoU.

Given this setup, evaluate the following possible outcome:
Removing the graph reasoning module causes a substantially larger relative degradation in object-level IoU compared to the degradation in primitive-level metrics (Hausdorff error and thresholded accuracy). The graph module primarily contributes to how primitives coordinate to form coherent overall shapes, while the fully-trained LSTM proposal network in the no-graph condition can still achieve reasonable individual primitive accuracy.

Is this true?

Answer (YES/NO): NO